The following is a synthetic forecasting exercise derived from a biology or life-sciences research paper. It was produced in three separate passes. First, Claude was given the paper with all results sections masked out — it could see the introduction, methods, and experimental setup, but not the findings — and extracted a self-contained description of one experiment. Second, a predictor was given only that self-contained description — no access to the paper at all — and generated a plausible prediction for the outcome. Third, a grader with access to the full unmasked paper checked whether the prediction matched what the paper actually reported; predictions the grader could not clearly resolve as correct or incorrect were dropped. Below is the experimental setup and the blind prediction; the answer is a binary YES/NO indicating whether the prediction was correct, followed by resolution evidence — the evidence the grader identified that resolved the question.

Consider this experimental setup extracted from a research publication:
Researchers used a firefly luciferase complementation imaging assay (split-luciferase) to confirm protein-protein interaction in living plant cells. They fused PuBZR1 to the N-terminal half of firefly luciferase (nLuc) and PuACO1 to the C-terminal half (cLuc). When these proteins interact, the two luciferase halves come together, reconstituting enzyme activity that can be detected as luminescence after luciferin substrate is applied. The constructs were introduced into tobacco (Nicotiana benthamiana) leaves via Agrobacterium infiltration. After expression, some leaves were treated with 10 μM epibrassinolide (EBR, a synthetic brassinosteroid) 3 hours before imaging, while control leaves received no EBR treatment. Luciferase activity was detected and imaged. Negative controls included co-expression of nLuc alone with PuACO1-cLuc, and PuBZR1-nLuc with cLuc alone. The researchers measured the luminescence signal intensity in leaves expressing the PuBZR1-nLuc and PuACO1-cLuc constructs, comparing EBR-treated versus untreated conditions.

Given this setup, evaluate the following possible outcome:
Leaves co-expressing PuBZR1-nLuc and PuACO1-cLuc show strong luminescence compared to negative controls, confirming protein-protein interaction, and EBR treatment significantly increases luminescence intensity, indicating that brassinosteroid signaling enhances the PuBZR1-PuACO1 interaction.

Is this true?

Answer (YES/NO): YES